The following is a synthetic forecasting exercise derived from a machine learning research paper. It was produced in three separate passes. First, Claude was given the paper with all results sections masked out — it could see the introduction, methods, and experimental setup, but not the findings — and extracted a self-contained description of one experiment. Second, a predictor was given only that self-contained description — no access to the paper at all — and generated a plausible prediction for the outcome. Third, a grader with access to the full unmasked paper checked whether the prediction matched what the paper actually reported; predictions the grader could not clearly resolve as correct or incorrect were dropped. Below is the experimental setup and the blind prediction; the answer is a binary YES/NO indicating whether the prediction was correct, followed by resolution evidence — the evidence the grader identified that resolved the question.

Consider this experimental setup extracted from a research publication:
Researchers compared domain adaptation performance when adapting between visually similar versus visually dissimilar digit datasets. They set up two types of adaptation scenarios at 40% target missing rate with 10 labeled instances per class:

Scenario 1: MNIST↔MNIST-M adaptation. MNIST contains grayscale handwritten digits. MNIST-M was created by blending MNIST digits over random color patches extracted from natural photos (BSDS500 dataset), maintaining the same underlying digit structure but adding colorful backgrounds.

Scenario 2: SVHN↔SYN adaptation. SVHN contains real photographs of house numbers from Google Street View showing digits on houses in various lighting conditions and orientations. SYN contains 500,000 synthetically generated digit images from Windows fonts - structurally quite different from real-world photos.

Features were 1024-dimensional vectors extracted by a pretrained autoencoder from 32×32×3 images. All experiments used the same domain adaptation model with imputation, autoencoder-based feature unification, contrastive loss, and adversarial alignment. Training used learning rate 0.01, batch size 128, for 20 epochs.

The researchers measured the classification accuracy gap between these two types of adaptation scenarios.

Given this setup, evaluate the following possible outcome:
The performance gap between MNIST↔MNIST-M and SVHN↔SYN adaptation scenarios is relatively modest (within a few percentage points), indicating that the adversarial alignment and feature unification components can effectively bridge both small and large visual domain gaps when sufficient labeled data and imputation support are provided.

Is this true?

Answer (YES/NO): NO